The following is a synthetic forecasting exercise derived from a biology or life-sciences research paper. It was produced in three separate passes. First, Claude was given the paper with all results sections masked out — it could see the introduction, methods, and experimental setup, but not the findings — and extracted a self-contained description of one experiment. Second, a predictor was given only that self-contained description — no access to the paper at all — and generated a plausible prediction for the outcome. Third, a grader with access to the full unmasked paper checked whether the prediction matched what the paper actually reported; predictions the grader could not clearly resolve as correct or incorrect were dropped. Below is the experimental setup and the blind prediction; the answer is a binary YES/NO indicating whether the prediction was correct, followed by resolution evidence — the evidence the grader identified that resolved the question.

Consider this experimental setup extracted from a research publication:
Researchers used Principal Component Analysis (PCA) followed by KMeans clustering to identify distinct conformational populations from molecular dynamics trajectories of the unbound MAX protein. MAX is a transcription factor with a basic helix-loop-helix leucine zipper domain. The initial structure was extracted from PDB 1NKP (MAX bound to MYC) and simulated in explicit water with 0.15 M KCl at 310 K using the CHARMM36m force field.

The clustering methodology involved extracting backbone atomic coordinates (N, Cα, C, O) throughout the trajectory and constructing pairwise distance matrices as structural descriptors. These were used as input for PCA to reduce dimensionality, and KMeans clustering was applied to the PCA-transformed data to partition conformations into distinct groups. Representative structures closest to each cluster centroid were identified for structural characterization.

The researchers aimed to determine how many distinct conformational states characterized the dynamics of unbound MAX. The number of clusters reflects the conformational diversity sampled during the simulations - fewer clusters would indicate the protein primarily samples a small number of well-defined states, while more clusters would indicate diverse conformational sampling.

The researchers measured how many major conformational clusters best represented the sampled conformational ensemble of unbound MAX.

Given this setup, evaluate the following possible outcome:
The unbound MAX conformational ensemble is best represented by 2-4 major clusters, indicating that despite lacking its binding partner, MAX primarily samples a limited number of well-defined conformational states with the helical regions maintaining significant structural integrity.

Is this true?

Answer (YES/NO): NO